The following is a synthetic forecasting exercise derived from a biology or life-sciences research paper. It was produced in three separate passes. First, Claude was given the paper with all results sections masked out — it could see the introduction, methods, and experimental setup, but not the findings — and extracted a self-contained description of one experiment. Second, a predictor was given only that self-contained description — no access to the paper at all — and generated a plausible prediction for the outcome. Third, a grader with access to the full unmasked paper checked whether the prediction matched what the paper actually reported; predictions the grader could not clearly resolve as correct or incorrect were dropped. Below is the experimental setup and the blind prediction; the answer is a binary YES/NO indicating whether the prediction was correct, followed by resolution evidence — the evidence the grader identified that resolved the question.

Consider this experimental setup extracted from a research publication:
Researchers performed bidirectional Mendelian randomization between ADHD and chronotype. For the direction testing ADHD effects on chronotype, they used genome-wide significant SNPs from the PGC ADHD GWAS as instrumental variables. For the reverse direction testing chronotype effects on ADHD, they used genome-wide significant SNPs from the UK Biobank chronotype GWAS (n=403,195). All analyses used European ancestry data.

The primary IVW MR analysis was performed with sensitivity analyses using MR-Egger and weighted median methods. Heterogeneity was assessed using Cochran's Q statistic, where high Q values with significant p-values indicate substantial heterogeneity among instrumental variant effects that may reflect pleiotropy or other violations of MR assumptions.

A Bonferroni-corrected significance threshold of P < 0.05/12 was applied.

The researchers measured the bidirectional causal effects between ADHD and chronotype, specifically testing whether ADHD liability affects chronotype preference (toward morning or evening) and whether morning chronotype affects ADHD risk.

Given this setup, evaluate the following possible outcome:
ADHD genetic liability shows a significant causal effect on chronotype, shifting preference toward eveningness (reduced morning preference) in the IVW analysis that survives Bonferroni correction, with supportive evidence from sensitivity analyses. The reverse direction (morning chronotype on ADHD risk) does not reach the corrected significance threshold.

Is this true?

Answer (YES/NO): NO